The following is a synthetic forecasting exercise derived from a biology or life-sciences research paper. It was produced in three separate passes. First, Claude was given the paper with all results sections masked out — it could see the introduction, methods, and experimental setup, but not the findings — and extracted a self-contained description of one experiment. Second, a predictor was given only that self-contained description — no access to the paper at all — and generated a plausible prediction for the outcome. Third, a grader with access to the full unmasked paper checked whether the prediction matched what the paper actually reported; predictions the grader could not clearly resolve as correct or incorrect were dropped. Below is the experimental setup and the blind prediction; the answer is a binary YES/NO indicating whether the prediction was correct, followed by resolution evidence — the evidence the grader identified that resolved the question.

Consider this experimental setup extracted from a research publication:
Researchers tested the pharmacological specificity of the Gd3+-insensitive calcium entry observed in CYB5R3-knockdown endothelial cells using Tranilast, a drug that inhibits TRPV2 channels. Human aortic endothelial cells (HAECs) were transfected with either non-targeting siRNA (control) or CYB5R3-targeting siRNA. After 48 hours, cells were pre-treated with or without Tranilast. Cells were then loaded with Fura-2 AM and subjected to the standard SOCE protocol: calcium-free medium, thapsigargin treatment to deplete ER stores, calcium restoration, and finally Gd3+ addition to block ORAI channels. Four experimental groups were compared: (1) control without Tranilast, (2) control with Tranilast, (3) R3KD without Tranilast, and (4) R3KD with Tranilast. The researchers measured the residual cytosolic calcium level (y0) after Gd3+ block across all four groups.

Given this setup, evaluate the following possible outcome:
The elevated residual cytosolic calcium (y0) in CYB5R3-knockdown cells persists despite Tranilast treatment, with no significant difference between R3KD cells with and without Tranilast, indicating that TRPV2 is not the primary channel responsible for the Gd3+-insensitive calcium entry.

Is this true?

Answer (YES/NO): NO